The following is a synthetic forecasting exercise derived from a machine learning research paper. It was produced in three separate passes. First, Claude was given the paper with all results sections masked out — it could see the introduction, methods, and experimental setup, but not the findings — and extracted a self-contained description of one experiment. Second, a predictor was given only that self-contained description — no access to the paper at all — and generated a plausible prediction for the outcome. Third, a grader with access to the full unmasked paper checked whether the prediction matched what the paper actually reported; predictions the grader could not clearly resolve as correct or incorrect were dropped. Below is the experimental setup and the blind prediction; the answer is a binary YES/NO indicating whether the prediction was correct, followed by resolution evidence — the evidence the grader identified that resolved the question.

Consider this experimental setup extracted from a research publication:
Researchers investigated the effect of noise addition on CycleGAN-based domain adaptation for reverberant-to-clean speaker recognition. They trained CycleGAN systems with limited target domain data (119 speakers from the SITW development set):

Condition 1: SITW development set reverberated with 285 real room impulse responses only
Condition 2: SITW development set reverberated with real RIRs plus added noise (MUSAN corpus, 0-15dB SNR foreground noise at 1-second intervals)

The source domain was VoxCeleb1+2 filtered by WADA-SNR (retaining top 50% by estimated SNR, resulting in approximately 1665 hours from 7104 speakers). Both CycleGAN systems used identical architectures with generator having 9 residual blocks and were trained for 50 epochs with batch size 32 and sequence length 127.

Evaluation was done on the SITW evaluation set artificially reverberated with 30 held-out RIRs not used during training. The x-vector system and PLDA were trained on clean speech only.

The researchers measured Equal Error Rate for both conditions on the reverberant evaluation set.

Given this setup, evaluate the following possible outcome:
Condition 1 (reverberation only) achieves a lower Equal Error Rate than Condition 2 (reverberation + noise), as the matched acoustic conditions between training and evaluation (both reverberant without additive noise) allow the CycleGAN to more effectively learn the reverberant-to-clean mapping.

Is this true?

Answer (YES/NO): NO